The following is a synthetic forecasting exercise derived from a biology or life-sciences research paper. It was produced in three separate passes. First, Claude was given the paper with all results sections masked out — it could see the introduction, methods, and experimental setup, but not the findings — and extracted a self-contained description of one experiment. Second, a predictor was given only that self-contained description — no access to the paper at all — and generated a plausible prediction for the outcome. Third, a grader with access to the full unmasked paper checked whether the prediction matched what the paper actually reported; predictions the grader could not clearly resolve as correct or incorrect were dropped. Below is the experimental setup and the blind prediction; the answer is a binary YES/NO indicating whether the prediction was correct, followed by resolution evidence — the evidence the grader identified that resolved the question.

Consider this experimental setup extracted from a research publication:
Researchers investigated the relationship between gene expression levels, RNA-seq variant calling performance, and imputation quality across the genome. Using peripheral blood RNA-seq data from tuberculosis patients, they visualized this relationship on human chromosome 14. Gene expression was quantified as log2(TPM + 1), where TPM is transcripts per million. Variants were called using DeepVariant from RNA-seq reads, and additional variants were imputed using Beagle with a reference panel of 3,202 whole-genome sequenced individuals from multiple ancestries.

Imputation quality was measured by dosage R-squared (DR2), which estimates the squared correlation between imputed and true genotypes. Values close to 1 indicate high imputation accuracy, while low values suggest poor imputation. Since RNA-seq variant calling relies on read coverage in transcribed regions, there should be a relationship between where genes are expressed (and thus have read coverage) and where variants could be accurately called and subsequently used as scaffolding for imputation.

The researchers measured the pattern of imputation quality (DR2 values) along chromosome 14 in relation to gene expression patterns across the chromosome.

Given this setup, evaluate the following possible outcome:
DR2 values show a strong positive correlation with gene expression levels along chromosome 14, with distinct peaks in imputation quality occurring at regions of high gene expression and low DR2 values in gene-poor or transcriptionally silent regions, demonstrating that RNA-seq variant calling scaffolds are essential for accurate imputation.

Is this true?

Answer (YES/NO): YES